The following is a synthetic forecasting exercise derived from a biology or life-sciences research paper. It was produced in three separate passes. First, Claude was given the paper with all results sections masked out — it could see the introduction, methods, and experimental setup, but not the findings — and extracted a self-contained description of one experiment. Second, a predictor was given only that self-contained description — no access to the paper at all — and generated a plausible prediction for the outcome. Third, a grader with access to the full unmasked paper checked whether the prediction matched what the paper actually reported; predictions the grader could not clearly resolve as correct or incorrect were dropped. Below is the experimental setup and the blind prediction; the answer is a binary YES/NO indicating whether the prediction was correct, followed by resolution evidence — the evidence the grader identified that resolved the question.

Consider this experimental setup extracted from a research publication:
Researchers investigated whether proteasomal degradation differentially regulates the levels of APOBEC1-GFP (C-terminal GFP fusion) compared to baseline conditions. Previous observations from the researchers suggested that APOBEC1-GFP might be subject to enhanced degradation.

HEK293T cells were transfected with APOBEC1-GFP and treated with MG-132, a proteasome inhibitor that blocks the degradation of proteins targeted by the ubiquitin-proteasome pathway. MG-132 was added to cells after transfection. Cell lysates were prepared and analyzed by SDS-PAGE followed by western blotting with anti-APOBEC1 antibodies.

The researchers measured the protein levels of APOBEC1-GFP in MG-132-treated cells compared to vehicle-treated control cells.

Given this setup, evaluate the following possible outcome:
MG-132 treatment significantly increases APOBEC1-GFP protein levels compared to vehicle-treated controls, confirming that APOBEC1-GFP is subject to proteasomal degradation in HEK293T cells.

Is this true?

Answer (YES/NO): YES